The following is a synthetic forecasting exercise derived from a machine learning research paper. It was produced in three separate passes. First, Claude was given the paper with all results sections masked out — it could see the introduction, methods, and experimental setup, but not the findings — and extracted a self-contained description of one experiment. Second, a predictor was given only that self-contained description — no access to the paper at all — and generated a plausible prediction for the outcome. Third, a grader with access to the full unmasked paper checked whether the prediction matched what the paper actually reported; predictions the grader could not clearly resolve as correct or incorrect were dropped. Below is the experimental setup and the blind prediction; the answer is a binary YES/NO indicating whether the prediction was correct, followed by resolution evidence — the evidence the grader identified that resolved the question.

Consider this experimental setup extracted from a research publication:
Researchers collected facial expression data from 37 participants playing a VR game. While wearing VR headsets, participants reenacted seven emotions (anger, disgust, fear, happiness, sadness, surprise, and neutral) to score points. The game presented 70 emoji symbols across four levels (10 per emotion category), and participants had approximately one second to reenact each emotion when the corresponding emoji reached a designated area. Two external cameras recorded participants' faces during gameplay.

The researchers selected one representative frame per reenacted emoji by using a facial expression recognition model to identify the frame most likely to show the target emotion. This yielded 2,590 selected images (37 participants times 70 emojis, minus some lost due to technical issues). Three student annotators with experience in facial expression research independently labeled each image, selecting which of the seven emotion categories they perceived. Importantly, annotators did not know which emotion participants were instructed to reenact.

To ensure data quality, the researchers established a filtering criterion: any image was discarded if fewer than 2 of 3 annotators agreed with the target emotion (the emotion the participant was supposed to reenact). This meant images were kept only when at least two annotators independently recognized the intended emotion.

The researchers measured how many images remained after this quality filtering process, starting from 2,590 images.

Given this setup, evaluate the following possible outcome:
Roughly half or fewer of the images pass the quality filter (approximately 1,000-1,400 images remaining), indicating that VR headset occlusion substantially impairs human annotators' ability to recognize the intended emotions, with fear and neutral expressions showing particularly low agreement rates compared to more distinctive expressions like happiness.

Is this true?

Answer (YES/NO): NO